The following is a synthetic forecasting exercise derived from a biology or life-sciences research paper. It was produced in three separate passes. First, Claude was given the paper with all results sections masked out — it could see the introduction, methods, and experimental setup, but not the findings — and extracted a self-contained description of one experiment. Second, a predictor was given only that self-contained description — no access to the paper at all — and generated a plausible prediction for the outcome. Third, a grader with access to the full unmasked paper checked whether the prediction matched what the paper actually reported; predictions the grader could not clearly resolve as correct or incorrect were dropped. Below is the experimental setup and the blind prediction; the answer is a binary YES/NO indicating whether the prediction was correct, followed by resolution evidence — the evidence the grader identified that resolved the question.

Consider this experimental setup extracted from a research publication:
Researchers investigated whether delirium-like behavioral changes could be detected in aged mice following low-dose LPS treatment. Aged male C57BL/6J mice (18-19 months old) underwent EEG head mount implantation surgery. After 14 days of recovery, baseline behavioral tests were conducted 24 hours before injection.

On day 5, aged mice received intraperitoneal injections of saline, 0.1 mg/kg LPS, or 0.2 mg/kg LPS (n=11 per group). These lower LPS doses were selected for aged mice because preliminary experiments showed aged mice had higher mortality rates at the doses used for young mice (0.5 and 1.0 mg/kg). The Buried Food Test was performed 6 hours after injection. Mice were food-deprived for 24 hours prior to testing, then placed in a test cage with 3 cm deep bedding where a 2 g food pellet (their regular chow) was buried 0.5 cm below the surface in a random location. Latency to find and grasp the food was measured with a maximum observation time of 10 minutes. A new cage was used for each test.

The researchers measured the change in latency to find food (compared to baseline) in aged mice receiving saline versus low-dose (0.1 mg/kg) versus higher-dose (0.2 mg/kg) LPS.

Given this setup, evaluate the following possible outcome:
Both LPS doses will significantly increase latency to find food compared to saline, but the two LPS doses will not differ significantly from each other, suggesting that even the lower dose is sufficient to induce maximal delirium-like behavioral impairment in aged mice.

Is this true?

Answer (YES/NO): NO